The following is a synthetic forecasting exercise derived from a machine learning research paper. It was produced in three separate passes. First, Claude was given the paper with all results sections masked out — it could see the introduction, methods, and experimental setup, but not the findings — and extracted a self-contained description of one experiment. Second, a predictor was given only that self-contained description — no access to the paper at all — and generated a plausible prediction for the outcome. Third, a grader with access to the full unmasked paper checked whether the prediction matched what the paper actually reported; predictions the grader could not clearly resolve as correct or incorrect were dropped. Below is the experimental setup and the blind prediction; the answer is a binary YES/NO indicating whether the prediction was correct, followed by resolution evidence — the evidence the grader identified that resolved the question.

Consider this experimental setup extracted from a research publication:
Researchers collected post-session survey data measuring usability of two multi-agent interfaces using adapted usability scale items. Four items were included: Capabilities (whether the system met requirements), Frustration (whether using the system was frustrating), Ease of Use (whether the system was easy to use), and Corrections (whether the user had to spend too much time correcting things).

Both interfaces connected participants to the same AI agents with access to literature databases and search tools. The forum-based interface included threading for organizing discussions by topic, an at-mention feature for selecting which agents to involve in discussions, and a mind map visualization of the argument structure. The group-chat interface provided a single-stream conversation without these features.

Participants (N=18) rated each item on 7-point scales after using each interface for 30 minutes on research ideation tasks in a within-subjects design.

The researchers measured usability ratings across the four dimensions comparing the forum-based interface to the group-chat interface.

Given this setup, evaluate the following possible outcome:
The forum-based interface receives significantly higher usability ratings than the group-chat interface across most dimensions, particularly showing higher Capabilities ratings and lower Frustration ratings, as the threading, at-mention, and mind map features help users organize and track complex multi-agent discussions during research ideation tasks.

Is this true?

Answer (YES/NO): NO